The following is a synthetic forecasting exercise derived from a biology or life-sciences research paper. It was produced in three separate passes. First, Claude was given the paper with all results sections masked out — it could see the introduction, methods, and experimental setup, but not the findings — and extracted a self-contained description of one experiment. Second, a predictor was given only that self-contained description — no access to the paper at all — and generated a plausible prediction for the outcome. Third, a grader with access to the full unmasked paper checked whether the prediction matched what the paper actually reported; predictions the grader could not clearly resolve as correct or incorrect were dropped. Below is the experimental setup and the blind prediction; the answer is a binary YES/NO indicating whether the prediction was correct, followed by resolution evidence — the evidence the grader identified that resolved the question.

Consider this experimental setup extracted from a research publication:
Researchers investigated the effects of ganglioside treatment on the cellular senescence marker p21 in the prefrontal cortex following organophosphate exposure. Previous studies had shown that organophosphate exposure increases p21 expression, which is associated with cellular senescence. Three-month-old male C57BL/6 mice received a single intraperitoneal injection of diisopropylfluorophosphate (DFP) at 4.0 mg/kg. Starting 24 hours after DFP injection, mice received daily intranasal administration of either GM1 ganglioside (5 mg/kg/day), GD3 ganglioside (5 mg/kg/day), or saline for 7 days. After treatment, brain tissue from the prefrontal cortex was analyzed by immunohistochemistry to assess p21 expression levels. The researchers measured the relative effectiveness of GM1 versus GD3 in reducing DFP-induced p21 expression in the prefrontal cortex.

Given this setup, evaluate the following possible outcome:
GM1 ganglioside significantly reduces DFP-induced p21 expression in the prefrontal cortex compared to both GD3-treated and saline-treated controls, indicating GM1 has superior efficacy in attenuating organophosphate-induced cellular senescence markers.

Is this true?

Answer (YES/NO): NO